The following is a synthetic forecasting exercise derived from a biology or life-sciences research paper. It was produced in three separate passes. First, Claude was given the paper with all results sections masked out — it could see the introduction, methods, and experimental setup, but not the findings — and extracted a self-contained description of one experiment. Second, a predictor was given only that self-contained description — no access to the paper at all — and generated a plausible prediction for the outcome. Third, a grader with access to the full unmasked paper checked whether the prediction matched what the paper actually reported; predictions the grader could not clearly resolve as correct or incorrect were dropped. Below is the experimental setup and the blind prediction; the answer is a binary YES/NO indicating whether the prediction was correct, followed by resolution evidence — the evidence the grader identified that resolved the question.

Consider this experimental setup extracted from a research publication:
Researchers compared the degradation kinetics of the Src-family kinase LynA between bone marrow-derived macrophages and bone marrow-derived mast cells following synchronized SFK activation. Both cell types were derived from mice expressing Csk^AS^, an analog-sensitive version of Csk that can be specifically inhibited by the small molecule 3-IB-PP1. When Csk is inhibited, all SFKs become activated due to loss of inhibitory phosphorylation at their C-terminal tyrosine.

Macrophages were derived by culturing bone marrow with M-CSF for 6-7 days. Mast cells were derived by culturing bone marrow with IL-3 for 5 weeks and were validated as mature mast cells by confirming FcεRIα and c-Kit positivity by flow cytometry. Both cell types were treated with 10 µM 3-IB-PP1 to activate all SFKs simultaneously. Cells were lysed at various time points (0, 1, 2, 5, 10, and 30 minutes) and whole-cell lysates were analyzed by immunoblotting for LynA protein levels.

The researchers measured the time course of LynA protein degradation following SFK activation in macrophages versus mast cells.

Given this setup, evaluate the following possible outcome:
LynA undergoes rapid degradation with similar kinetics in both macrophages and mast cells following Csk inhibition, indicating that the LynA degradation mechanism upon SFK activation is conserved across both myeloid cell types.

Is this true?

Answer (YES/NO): NO